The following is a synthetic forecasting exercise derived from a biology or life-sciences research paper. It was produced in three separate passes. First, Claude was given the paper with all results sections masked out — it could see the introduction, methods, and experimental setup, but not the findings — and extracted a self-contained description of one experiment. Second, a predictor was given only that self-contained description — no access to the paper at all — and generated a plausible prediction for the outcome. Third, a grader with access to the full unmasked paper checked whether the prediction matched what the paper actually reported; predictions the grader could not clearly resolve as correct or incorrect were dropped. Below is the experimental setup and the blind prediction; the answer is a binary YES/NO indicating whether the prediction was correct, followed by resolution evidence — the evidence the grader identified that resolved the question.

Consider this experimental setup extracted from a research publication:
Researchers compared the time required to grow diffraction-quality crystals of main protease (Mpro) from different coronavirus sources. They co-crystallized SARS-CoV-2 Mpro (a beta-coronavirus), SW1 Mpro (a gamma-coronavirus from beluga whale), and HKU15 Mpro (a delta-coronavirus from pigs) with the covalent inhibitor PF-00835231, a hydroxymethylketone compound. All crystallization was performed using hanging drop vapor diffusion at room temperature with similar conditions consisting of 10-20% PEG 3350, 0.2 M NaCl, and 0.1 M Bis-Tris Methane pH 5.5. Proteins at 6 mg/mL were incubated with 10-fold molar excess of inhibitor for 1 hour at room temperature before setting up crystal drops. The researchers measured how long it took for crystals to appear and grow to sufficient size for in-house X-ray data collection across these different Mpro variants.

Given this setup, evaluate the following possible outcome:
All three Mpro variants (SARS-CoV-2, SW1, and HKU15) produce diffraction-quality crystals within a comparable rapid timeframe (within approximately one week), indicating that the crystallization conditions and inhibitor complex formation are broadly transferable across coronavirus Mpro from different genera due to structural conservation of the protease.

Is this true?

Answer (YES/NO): NO